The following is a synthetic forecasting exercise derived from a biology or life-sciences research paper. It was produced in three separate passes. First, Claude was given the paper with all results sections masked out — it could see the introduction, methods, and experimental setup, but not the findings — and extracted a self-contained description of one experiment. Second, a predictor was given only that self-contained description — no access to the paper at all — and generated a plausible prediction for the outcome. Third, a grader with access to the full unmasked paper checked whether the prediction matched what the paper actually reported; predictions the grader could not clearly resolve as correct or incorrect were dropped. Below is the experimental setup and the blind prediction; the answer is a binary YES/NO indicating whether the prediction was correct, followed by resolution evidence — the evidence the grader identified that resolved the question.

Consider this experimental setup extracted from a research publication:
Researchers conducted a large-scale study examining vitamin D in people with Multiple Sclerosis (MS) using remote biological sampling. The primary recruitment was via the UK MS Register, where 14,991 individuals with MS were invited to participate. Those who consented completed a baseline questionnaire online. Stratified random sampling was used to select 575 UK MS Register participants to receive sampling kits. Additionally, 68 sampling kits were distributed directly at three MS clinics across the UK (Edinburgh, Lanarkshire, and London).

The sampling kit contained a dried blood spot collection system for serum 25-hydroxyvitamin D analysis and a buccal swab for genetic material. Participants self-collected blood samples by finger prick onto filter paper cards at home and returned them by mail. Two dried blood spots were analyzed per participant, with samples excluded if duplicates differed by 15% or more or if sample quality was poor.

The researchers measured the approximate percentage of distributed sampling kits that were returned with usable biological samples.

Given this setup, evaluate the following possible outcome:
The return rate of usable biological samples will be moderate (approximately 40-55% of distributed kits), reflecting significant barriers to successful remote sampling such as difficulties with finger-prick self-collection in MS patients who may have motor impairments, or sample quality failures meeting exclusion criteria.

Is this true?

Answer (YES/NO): NO